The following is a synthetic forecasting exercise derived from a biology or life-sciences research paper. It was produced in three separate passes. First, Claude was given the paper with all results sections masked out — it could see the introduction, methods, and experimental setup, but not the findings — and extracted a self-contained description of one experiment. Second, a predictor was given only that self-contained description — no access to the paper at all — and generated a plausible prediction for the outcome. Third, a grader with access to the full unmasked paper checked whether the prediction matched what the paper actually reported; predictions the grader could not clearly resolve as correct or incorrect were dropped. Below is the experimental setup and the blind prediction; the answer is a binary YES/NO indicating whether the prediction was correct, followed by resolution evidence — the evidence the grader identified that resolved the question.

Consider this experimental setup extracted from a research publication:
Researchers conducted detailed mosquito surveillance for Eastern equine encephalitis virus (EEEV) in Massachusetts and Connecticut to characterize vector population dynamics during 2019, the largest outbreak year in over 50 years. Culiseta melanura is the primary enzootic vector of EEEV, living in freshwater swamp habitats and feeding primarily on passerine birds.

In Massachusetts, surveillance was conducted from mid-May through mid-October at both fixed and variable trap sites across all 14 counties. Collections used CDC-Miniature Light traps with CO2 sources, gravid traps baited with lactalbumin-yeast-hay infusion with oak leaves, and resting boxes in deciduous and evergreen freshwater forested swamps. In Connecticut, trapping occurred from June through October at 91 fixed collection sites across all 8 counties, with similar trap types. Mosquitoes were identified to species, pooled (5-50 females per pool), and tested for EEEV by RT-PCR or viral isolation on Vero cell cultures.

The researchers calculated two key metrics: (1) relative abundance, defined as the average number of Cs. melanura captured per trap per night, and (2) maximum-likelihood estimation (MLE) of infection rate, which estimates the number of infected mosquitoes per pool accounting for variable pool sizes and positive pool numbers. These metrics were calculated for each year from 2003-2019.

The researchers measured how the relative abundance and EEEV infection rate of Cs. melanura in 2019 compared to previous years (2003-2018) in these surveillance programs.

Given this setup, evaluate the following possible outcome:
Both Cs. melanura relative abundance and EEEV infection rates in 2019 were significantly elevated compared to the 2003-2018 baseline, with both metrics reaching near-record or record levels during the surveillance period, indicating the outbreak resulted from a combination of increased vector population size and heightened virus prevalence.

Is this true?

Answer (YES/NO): YES